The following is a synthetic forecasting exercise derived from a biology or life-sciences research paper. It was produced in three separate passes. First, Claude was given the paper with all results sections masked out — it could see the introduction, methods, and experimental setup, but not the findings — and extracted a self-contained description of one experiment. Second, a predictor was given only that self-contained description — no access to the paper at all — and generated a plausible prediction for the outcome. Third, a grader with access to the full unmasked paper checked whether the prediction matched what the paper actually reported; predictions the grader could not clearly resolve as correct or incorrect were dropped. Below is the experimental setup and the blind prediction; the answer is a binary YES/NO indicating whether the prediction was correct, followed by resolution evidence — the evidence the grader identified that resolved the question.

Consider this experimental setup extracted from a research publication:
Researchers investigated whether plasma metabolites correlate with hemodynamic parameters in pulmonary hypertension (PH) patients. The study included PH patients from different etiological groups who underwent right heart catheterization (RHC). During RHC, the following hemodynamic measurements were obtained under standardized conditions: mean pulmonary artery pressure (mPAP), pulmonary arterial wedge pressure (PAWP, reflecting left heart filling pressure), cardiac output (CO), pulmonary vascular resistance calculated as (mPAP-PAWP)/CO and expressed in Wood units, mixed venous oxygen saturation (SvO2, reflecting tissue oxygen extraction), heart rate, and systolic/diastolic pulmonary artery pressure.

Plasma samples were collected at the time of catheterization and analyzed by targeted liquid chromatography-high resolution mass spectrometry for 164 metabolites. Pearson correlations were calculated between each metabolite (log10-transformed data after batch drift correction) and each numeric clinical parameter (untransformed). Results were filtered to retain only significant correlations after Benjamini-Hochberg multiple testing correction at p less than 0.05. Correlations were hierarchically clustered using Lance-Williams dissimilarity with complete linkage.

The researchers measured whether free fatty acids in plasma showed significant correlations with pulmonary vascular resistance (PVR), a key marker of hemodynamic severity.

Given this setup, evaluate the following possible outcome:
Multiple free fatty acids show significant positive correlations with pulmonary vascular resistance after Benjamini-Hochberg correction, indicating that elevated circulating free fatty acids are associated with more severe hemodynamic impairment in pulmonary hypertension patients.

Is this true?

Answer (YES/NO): NO